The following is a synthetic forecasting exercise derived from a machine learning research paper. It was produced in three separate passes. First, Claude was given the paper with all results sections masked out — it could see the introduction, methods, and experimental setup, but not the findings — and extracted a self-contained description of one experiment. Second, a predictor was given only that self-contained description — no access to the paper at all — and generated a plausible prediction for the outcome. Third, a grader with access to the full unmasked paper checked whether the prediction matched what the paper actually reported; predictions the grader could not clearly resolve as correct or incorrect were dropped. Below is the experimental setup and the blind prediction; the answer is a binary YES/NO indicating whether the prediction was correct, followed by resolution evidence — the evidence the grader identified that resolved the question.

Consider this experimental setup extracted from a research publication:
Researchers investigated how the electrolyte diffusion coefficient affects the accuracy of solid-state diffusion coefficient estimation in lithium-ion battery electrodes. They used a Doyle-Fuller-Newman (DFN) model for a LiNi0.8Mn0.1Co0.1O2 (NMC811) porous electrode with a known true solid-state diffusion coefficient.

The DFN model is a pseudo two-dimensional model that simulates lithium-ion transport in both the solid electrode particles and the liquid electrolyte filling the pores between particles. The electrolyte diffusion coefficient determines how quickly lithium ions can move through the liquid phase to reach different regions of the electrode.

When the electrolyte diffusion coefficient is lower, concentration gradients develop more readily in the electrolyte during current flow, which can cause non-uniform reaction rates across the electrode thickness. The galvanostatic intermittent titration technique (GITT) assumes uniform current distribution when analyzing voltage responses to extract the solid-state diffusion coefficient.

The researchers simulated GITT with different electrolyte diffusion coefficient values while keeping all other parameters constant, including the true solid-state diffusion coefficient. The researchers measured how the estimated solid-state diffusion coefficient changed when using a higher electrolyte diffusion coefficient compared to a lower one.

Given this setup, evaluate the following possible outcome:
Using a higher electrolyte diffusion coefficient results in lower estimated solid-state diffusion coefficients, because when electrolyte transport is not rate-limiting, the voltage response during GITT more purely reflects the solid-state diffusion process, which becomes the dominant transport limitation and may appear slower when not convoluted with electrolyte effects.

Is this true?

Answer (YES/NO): NO